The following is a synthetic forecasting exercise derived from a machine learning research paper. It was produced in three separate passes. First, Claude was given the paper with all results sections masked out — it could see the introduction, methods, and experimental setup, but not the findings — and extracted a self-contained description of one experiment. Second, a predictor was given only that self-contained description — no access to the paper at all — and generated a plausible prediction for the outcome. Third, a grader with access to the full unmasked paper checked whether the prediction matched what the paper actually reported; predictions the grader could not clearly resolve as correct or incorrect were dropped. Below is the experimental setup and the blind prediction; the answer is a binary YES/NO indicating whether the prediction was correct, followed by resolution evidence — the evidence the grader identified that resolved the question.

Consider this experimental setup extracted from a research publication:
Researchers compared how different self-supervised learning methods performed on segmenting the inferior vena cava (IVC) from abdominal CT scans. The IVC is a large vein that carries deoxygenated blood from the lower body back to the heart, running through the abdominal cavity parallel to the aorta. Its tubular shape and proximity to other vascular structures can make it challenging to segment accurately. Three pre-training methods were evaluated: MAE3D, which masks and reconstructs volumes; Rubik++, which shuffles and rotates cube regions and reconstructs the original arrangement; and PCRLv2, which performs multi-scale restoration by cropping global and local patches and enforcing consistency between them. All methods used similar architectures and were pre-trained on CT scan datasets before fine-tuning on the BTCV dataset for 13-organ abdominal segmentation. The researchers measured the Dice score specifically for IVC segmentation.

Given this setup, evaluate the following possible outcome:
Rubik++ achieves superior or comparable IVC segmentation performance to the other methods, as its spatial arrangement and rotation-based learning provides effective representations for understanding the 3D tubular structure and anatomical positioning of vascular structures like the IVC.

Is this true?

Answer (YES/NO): NO